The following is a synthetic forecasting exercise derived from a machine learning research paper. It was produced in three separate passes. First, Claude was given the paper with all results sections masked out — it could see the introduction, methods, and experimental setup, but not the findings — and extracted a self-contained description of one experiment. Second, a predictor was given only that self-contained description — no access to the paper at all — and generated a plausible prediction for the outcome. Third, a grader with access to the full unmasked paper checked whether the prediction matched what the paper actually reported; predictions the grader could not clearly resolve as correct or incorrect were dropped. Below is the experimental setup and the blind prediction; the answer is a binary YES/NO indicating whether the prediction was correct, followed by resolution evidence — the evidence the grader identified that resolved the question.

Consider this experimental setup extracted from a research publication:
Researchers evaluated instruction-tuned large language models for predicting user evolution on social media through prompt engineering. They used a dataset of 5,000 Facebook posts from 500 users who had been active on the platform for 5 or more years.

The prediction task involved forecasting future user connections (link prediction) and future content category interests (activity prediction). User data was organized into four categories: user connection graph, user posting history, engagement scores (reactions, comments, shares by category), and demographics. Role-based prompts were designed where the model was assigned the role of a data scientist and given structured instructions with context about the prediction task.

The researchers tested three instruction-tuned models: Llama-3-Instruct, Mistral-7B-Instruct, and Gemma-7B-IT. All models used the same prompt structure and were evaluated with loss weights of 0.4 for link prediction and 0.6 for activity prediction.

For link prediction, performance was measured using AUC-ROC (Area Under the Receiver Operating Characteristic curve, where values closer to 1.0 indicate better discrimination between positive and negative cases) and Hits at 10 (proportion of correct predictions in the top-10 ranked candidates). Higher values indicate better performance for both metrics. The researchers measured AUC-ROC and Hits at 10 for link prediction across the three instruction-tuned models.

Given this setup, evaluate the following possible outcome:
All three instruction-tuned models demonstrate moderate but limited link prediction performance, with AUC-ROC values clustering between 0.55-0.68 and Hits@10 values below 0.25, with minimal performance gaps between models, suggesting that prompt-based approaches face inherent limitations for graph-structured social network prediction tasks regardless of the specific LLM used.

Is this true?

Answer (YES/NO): NO